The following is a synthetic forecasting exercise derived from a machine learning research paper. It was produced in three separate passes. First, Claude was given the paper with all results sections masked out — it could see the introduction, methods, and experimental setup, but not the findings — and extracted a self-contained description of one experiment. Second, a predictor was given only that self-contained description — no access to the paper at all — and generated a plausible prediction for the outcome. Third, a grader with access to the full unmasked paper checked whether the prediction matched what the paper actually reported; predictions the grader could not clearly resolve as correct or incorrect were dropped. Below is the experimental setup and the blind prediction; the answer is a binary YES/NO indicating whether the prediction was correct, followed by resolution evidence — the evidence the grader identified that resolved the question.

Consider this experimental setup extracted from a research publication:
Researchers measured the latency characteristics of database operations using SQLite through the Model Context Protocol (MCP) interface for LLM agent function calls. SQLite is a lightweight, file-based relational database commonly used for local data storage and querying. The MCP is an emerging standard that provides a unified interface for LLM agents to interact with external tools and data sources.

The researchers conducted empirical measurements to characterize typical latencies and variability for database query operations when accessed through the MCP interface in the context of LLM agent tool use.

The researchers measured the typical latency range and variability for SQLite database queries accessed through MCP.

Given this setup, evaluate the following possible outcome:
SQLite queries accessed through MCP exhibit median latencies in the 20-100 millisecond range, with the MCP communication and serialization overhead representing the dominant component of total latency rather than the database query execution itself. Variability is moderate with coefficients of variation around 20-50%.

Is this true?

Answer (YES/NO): NO